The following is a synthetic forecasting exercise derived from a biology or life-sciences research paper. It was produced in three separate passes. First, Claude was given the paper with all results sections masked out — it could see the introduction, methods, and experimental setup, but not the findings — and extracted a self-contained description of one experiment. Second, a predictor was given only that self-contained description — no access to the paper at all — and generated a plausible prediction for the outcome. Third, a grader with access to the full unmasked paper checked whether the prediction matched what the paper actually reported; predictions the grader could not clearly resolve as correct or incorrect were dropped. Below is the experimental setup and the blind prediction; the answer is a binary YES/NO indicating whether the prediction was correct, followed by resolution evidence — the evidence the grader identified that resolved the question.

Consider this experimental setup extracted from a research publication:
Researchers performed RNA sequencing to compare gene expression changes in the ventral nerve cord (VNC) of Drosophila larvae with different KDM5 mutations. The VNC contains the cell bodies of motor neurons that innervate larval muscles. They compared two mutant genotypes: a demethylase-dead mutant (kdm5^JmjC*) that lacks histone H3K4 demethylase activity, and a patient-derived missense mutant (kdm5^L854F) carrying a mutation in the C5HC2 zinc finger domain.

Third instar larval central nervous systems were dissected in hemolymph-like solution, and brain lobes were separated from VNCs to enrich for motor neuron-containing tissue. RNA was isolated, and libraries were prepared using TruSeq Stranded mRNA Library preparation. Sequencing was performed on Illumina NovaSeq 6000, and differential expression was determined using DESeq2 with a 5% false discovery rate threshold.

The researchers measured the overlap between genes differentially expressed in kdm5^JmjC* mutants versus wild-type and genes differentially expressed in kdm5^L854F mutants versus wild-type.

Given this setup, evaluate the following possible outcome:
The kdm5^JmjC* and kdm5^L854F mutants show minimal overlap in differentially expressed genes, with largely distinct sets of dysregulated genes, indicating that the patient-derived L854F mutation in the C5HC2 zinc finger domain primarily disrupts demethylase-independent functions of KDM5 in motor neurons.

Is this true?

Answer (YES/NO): NO